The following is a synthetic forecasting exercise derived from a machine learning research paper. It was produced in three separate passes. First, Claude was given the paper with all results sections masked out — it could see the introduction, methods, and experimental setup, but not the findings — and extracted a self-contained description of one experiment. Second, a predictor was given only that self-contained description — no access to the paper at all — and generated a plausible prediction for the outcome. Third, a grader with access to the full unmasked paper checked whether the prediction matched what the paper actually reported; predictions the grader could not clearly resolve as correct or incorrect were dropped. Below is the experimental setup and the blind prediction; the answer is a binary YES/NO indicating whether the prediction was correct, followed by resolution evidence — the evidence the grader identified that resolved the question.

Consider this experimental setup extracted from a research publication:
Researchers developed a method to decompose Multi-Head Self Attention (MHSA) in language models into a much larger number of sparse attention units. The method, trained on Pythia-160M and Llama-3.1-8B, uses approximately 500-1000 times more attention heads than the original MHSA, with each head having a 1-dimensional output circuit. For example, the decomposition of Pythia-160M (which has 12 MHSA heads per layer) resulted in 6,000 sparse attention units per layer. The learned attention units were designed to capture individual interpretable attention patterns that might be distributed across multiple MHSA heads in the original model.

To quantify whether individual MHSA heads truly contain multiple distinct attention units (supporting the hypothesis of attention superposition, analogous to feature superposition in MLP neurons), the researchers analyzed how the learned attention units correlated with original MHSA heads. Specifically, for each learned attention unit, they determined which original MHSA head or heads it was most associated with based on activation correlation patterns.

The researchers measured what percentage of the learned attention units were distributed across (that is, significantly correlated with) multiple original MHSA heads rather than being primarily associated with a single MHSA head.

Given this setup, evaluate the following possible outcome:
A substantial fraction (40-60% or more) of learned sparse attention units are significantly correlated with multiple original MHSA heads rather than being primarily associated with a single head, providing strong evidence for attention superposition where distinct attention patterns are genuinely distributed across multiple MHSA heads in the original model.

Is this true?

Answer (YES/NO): NO